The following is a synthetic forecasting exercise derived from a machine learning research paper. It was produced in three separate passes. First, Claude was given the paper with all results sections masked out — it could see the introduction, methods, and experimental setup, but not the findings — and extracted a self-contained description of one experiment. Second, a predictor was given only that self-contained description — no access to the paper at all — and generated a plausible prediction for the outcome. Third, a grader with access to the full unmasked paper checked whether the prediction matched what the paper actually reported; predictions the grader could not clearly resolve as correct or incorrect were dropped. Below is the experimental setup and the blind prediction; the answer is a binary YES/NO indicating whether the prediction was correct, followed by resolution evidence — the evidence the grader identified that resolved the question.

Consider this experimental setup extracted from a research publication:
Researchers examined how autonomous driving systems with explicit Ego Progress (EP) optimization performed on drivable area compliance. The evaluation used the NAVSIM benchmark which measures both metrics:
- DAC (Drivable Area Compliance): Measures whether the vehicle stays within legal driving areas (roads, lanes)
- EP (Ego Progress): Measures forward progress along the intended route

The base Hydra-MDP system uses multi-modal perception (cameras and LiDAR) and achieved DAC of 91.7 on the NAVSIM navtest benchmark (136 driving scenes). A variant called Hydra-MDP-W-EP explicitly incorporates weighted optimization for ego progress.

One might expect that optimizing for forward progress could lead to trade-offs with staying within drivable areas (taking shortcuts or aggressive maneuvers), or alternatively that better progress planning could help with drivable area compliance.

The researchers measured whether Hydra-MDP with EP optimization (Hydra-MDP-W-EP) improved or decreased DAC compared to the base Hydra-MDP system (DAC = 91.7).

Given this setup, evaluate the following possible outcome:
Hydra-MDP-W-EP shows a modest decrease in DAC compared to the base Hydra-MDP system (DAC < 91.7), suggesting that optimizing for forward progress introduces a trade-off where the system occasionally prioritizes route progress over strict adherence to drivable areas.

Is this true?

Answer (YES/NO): NO